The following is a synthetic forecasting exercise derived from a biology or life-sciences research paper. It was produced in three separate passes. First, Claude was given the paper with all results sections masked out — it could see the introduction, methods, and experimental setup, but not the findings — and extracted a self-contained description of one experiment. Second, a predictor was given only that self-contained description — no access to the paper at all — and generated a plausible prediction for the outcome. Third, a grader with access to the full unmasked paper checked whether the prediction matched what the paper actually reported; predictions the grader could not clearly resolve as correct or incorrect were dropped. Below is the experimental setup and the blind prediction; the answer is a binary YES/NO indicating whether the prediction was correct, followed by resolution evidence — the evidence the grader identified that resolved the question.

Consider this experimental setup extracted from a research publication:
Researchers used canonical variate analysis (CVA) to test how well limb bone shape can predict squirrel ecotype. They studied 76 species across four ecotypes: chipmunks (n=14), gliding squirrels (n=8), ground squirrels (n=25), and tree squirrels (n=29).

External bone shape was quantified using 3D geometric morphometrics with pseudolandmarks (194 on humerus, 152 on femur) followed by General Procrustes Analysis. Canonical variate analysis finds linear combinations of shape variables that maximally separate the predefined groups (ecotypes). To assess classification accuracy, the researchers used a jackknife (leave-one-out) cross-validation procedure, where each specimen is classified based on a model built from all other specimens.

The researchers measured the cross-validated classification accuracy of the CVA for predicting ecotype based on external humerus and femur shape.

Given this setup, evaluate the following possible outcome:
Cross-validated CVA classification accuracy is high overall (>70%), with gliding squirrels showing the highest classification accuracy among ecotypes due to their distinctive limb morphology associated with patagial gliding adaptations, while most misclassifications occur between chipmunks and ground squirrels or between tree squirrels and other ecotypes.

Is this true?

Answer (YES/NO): NO